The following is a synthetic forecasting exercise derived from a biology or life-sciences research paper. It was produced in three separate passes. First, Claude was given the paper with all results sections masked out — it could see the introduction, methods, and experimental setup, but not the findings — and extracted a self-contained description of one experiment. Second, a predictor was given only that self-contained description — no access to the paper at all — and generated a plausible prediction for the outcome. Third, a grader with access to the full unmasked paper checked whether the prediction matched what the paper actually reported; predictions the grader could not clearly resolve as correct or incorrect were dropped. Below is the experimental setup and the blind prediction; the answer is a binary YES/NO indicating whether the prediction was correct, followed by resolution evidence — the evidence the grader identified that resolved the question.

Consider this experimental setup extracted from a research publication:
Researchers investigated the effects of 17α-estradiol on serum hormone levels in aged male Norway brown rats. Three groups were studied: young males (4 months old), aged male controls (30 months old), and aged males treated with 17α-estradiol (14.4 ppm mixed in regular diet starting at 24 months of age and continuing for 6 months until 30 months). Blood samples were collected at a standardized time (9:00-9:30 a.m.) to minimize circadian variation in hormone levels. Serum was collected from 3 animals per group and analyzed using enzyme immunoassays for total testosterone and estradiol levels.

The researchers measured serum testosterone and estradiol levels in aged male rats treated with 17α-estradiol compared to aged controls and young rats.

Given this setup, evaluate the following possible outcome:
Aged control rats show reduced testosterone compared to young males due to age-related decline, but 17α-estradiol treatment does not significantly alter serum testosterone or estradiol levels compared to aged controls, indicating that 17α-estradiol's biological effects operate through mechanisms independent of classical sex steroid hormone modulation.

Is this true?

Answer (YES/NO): NO